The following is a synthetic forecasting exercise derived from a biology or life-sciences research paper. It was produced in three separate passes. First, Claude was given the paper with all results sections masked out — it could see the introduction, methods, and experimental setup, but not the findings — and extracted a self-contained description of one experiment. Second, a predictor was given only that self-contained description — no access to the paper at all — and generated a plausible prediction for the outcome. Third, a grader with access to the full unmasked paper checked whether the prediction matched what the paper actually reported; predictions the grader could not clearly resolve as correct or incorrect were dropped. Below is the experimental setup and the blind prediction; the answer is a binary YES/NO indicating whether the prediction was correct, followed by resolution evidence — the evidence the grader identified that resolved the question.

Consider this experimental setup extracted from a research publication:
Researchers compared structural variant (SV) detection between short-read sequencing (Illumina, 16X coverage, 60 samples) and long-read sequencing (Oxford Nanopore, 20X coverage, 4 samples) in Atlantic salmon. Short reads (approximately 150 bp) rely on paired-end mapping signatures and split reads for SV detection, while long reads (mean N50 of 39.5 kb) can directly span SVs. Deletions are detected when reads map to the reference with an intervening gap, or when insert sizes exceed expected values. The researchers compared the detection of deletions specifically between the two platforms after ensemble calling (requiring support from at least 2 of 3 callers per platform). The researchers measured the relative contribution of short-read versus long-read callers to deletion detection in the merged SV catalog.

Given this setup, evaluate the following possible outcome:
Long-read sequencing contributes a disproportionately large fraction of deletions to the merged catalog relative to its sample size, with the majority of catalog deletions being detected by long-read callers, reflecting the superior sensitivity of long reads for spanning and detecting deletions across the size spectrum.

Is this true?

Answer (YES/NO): YES